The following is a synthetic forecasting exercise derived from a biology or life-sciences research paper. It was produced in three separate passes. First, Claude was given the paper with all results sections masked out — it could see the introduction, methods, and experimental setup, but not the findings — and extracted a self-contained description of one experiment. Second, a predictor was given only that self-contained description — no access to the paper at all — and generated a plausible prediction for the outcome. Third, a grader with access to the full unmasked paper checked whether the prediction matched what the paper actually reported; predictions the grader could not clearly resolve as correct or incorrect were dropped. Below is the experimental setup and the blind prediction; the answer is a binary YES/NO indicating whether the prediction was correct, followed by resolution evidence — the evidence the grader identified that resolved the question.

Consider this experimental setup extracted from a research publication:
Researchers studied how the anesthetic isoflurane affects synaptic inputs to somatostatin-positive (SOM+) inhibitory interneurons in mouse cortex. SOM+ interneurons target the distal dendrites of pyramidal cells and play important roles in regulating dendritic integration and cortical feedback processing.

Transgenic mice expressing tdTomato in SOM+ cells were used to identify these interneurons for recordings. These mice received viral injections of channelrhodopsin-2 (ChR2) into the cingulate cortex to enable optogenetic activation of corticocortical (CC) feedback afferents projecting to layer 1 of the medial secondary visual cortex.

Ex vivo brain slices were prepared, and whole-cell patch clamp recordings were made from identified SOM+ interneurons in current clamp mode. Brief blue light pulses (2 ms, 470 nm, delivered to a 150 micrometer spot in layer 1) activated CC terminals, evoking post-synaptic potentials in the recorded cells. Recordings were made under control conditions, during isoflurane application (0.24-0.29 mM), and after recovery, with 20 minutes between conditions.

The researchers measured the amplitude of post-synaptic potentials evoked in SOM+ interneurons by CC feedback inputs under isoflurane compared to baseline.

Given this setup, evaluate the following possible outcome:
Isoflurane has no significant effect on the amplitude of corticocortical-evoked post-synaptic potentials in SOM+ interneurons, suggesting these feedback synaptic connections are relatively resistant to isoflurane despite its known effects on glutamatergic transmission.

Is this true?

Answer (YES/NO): NO